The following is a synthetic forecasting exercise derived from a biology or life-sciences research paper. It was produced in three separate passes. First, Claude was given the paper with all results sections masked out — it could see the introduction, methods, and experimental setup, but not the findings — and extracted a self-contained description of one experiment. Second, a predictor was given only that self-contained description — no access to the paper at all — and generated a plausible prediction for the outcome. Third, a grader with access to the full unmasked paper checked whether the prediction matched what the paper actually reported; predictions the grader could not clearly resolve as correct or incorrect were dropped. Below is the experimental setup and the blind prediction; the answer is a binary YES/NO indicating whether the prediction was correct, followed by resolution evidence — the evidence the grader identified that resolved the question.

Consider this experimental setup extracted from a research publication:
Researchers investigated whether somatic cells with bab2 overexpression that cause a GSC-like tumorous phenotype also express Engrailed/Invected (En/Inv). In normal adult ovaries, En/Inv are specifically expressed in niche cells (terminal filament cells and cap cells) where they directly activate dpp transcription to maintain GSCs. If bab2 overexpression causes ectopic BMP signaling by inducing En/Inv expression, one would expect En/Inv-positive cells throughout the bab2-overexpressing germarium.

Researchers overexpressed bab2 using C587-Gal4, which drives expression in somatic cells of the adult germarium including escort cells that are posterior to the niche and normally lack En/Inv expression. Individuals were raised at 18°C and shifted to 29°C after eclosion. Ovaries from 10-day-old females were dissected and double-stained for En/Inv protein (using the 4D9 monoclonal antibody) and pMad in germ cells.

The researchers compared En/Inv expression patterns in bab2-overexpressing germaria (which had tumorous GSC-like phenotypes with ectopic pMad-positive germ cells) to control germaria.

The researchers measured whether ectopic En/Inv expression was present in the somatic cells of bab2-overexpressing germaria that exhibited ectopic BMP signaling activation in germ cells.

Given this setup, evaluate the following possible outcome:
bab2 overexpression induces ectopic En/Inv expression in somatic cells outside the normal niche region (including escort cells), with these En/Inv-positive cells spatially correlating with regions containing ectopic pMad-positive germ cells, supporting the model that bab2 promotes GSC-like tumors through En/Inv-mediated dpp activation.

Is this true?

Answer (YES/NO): NO